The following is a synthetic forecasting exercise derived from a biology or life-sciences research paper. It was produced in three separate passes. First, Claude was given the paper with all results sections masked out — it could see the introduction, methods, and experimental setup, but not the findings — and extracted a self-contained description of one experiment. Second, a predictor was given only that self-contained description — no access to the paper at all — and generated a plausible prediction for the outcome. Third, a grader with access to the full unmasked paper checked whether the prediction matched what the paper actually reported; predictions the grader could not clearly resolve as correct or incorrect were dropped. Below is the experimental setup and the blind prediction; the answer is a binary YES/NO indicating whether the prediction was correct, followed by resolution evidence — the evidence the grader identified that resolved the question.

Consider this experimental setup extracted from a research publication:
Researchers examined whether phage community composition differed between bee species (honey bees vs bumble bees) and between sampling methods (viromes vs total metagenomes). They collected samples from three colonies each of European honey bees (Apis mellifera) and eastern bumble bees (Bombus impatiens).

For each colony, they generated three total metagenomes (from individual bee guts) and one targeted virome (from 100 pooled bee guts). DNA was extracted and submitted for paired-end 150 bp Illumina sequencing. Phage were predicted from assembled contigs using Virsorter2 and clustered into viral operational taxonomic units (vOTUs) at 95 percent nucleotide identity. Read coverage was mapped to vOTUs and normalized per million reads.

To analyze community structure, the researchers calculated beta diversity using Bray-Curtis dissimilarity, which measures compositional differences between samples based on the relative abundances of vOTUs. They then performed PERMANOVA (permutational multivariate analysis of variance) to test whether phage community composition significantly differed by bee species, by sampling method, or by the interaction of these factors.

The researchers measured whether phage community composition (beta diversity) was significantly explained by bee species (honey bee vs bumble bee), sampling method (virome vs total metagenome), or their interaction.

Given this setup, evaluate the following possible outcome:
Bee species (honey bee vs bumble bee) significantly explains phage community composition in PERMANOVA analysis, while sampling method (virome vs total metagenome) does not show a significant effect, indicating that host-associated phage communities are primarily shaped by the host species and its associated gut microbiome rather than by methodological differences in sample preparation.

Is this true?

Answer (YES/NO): NO